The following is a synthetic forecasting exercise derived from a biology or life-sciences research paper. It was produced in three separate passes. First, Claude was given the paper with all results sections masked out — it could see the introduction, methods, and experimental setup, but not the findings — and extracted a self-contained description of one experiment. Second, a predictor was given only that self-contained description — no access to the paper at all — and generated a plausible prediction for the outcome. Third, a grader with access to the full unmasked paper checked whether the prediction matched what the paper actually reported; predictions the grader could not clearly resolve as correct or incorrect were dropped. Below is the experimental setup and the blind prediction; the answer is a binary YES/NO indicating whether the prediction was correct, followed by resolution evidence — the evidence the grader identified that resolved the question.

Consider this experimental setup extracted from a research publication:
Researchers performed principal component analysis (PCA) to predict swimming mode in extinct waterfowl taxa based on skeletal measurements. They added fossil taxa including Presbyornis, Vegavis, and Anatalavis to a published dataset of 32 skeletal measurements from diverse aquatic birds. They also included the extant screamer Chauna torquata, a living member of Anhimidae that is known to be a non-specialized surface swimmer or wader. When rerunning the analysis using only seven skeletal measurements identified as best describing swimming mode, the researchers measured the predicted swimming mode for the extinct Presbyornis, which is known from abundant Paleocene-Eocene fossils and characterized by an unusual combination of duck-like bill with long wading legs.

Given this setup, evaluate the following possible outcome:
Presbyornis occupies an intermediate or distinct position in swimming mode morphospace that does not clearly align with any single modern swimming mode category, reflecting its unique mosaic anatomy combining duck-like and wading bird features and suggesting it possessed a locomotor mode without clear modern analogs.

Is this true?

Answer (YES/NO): NO